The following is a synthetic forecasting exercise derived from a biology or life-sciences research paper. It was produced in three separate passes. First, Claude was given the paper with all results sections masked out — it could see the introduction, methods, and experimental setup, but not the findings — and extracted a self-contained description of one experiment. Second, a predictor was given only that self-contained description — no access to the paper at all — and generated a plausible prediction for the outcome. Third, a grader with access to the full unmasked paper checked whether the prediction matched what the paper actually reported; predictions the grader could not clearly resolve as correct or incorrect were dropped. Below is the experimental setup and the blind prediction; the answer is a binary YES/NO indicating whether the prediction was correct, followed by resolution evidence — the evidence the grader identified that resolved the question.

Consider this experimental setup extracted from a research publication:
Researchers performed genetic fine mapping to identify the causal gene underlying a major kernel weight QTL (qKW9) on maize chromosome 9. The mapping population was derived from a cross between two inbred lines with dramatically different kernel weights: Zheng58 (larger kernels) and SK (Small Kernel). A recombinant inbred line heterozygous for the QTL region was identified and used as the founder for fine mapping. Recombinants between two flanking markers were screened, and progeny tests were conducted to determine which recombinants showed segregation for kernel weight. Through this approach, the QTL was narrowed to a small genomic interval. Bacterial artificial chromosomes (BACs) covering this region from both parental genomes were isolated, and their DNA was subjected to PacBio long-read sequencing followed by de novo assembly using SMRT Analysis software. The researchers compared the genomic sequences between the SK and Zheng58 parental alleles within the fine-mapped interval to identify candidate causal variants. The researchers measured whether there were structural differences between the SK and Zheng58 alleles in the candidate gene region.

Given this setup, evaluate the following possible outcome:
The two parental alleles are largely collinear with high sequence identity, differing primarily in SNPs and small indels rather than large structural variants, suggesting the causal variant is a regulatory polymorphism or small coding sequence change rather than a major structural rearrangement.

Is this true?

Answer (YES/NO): YES